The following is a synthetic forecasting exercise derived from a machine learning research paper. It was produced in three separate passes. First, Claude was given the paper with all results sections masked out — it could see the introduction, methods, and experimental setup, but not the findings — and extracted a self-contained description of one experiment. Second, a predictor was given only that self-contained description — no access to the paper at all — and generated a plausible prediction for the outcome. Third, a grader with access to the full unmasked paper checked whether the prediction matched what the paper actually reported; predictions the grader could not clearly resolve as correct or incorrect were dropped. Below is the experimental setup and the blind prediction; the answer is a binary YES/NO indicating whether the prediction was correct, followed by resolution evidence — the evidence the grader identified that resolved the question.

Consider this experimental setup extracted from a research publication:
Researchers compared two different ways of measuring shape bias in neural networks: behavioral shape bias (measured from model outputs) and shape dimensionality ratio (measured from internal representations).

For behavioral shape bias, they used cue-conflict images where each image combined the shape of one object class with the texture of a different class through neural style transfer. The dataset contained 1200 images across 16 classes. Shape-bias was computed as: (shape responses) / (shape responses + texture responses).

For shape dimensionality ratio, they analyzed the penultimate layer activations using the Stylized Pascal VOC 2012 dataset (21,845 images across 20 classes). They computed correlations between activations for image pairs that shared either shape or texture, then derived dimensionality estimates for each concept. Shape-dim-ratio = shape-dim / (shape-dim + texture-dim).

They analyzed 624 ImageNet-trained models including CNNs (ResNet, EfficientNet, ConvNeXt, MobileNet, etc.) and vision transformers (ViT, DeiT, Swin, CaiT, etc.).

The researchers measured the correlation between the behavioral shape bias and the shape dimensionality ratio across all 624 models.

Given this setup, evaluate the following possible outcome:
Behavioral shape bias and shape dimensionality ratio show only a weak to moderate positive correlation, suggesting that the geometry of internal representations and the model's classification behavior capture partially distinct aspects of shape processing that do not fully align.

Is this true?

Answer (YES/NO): NO